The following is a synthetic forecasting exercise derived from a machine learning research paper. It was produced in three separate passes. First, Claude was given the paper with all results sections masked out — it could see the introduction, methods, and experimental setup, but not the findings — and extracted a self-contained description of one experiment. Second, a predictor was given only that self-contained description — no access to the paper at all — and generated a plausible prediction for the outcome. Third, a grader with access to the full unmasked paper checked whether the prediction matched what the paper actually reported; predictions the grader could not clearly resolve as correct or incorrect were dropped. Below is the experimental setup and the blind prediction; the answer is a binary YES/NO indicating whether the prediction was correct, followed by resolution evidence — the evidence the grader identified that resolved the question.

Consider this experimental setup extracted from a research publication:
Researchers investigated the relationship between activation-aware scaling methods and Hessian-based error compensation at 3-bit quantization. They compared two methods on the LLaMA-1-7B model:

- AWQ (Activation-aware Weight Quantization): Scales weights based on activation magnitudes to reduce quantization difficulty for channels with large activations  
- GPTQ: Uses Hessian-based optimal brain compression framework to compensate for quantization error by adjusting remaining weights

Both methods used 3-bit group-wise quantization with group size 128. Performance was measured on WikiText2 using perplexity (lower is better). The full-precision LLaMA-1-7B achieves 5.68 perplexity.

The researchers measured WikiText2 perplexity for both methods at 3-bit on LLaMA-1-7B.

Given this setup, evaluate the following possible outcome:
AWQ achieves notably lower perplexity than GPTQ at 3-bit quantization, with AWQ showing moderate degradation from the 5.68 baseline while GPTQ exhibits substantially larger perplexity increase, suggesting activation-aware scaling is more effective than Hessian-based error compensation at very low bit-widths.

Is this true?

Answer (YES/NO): NO